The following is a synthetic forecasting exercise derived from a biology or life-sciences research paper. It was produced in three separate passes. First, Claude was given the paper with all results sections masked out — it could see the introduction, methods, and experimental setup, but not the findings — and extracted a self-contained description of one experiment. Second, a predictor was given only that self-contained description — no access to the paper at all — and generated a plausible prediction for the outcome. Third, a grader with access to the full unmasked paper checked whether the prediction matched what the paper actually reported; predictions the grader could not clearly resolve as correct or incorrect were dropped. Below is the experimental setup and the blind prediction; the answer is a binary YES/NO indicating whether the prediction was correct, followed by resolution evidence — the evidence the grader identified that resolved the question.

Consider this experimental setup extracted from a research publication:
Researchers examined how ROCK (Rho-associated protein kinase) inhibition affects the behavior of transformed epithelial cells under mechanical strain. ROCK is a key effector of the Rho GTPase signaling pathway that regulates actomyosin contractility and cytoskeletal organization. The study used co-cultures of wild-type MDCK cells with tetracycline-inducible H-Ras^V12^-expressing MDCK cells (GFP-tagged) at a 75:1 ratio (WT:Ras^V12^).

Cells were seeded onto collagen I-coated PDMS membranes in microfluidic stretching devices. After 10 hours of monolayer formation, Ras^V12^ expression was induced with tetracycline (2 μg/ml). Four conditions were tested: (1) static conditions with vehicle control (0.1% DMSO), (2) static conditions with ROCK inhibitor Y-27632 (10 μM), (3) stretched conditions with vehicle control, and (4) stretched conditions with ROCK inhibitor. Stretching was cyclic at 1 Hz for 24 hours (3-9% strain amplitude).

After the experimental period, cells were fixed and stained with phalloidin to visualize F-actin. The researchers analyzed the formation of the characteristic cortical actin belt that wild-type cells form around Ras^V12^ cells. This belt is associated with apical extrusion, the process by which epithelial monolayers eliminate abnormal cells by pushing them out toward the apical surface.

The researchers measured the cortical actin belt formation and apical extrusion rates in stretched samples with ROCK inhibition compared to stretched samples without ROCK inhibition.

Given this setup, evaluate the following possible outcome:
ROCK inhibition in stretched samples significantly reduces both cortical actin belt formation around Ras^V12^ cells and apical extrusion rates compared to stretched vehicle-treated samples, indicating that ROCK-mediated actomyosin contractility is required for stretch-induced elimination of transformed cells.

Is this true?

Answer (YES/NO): NO